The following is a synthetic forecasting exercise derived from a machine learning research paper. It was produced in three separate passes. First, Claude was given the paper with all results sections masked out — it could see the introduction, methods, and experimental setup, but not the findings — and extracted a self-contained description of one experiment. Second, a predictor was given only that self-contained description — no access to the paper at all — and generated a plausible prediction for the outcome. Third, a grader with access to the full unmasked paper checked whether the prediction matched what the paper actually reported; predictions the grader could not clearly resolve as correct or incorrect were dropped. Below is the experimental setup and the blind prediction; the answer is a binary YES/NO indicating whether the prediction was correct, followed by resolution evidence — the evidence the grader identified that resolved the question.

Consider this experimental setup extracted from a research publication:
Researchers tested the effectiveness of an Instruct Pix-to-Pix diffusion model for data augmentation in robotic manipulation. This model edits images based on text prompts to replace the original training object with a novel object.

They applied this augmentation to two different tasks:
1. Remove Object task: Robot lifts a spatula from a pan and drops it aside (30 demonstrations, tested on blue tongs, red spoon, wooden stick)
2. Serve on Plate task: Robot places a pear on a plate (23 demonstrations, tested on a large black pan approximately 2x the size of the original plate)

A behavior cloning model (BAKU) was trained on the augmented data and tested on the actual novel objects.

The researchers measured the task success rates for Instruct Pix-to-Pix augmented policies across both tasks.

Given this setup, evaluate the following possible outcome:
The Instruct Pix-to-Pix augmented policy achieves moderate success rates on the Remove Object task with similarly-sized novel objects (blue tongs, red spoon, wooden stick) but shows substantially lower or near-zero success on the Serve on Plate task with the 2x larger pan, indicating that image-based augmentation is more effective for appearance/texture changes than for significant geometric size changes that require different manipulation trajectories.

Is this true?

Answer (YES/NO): NO